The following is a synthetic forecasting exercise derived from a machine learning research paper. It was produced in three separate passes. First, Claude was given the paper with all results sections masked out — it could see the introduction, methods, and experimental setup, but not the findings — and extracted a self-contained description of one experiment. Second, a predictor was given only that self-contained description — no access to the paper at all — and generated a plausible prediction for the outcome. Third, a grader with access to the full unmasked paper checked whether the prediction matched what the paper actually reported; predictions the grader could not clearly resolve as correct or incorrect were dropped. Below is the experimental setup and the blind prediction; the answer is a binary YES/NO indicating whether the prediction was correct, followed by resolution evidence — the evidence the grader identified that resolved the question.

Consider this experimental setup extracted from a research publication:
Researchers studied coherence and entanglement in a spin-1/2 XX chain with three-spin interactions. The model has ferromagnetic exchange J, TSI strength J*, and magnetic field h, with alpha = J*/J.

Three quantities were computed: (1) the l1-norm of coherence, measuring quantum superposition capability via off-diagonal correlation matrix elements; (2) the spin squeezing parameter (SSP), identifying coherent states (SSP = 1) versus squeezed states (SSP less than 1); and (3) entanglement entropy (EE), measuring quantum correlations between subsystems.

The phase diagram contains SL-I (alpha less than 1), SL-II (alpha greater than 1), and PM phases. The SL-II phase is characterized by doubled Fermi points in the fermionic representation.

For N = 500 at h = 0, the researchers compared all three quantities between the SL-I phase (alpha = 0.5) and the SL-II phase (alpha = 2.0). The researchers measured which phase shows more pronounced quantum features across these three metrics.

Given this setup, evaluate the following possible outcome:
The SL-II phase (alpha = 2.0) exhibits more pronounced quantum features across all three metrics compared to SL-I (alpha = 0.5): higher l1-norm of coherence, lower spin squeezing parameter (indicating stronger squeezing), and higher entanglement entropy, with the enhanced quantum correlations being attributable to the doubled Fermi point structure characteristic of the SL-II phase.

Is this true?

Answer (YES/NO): NO